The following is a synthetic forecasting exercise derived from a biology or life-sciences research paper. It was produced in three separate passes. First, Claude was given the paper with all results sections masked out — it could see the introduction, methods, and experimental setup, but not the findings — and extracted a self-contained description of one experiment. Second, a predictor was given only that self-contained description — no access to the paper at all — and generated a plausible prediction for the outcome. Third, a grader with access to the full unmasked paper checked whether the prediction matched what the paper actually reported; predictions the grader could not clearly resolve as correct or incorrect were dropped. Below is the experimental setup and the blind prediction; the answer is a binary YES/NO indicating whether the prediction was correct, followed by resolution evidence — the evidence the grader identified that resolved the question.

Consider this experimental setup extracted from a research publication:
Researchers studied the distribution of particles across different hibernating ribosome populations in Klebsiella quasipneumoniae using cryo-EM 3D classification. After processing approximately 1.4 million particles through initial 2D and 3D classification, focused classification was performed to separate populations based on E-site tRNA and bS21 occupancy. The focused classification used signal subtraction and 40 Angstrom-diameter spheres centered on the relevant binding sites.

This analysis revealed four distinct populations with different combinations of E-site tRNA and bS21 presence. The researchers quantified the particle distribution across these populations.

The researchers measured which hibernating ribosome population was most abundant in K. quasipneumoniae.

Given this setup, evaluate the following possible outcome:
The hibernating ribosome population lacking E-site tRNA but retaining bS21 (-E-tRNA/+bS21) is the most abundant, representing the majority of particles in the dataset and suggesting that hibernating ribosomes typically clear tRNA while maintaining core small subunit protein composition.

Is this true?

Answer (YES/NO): NO